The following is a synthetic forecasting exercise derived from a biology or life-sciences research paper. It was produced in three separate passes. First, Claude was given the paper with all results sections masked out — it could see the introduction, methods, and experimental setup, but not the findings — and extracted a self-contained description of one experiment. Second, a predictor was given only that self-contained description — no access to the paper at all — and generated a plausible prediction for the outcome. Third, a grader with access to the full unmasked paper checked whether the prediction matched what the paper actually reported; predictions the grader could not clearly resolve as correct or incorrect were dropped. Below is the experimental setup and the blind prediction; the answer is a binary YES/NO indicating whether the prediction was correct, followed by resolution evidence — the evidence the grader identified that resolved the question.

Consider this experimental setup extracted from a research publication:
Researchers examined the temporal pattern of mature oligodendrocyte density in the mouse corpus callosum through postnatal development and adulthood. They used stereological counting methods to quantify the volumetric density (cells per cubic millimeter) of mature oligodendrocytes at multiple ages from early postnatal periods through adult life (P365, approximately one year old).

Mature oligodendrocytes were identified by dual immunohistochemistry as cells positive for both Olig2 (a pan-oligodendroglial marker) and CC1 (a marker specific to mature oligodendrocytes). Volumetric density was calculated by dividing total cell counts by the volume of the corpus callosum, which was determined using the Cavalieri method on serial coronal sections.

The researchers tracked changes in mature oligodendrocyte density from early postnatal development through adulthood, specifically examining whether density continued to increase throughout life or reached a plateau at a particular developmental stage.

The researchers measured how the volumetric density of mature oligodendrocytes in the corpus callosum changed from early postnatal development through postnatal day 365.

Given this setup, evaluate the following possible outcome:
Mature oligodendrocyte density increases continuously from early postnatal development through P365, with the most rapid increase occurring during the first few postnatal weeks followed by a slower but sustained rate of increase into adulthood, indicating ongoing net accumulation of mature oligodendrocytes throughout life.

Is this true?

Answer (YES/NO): NO